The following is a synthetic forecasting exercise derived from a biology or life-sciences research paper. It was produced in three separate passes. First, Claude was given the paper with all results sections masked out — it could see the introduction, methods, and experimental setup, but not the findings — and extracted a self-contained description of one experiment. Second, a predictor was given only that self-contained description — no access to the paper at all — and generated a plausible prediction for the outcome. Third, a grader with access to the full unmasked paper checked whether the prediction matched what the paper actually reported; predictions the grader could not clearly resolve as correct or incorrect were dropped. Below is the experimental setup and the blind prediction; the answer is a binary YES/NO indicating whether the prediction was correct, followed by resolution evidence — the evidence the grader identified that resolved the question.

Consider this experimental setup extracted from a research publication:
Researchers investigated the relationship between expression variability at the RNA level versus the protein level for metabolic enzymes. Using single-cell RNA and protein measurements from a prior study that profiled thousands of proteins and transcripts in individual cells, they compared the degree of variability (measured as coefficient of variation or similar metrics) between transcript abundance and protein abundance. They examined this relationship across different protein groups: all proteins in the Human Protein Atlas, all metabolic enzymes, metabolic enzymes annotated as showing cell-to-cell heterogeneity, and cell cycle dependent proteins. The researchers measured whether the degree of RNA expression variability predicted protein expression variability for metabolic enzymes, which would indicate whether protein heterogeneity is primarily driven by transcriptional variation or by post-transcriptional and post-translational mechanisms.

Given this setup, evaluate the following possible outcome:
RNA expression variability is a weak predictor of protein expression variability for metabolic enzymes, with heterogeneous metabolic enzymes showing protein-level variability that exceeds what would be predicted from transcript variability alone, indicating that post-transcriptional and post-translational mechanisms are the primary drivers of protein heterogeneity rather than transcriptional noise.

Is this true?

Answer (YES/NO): YES